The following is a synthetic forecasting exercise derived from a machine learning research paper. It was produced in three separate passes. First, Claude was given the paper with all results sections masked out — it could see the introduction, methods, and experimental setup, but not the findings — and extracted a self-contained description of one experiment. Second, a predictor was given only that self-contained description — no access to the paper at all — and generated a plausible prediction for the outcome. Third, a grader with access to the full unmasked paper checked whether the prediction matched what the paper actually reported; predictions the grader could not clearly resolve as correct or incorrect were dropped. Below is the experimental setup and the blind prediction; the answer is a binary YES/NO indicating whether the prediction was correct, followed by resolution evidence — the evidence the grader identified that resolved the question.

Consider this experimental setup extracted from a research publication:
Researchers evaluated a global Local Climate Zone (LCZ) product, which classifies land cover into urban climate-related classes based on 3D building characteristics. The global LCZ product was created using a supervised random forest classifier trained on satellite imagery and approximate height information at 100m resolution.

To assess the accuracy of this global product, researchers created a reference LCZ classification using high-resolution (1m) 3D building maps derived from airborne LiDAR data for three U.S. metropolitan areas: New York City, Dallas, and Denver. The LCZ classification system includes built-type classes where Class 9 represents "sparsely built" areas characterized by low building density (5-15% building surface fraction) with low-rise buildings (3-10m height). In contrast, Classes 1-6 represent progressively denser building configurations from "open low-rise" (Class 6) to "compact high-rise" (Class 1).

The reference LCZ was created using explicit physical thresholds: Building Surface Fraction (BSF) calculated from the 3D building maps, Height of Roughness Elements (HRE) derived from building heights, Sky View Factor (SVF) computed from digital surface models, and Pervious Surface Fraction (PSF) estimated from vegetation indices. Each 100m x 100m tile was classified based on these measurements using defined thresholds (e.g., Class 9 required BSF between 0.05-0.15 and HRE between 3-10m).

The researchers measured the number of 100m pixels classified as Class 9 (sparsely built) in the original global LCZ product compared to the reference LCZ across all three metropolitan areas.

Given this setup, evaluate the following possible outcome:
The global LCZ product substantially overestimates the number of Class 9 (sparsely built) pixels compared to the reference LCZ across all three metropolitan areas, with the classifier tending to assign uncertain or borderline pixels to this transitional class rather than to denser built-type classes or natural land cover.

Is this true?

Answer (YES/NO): NO